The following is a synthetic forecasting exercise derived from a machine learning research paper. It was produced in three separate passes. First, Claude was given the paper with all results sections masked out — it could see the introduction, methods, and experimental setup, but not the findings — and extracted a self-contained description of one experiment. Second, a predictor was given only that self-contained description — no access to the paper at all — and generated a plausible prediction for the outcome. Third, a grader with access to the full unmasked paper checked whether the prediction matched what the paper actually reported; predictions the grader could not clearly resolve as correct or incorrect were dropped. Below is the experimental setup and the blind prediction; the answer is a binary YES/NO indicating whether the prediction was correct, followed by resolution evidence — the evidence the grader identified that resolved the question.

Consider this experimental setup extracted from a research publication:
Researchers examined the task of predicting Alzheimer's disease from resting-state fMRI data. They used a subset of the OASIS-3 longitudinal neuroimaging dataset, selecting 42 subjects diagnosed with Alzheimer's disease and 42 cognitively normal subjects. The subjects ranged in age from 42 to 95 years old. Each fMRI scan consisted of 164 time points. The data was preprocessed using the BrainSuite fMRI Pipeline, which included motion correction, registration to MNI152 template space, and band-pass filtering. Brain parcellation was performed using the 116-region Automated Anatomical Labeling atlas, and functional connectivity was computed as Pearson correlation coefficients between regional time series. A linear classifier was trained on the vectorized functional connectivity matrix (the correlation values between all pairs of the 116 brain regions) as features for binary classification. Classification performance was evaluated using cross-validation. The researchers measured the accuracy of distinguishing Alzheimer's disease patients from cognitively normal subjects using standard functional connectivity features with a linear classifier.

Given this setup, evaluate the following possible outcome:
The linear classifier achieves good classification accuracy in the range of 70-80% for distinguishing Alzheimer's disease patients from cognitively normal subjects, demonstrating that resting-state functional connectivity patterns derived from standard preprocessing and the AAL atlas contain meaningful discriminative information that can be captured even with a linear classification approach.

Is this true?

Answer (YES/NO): NO